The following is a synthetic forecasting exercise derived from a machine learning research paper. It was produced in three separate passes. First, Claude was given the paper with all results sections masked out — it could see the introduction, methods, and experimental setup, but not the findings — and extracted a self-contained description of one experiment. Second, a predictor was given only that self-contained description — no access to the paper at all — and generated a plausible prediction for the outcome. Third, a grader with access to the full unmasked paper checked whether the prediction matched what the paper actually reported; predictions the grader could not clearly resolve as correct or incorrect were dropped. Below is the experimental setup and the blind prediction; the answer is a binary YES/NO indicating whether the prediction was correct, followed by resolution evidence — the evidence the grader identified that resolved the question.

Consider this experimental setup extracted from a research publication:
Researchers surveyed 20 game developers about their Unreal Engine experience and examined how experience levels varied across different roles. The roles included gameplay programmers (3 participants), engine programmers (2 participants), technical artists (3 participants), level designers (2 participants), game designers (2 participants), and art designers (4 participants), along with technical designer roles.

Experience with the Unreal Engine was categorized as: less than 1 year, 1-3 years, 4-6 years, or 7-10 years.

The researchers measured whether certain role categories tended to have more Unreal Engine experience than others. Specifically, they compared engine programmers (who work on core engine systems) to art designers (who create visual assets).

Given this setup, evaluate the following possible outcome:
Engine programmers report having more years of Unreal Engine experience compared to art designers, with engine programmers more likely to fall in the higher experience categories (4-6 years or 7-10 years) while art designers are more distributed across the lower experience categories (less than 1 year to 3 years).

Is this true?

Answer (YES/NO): NO